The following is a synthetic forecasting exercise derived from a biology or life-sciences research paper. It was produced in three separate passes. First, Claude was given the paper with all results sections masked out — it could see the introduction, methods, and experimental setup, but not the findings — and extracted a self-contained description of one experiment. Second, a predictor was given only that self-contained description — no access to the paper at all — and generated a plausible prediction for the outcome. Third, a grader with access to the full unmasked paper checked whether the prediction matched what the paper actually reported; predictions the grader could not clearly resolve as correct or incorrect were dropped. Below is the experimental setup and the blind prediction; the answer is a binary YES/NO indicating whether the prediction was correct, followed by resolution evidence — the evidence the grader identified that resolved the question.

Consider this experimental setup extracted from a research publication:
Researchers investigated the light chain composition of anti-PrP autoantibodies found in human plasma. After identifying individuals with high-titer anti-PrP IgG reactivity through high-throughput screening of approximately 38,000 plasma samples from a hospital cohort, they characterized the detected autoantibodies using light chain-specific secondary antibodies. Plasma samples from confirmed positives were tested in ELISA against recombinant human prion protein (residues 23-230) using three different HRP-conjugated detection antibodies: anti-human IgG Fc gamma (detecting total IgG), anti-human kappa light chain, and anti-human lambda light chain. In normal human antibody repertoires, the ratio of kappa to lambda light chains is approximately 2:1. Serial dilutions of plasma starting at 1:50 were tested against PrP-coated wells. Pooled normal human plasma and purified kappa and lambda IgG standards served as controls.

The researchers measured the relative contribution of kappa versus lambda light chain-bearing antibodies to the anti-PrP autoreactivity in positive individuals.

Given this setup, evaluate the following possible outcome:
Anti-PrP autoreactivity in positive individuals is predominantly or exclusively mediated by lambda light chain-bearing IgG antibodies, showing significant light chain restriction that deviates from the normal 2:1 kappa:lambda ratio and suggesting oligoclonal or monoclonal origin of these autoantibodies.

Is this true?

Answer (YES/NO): YES